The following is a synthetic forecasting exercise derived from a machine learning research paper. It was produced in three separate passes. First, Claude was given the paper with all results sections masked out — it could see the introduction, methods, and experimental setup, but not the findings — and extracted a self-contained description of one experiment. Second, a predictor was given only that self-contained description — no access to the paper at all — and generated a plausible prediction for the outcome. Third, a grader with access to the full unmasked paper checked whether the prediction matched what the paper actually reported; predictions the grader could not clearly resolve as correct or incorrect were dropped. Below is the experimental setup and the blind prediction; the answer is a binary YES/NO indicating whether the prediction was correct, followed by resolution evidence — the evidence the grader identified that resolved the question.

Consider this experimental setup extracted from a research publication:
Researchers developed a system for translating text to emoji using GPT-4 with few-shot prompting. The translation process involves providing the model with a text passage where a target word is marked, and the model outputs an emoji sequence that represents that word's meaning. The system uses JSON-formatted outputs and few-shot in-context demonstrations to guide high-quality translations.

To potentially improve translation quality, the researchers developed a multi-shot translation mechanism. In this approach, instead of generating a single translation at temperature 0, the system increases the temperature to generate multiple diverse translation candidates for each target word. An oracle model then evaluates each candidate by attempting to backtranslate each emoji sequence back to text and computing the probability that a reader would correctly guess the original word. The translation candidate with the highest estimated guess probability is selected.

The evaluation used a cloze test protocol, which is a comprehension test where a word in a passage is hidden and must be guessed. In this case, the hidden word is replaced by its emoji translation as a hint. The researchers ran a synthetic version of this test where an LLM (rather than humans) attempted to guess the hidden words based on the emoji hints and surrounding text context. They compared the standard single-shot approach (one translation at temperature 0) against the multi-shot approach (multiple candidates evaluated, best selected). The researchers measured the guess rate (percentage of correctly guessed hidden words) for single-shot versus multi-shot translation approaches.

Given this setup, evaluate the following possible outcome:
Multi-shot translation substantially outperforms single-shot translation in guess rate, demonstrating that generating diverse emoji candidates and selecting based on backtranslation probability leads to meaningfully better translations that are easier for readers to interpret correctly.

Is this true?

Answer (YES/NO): YES